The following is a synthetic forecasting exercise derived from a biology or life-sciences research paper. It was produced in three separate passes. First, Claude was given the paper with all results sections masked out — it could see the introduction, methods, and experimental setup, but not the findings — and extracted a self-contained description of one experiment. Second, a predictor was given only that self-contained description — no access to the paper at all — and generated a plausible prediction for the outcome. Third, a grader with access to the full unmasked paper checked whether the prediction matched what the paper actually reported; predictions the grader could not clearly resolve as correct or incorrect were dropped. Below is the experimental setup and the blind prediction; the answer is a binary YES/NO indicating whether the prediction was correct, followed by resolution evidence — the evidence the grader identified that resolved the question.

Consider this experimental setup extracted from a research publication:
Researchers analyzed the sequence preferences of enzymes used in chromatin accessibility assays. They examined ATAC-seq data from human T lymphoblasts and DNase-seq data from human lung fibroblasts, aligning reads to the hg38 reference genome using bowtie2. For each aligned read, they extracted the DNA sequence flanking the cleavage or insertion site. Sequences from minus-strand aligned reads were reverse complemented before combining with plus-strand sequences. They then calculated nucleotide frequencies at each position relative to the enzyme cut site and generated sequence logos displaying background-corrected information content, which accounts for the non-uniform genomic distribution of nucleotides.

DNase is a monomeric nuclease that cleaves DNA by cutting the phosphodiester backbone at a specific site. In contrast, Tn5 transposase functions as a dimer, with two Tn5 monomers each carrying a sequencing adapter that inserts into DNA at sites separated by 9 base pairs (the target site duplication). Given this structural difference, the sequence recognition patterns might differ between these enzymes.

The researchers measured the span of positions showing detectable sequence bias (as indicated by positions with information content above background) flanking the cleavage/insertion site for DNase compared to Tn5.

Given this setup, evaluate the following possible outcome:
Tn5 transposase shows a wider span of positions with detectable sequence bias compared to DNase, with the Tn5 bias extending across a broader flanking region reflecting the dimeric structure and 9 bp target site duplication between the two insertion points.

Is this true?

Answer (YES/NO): YES